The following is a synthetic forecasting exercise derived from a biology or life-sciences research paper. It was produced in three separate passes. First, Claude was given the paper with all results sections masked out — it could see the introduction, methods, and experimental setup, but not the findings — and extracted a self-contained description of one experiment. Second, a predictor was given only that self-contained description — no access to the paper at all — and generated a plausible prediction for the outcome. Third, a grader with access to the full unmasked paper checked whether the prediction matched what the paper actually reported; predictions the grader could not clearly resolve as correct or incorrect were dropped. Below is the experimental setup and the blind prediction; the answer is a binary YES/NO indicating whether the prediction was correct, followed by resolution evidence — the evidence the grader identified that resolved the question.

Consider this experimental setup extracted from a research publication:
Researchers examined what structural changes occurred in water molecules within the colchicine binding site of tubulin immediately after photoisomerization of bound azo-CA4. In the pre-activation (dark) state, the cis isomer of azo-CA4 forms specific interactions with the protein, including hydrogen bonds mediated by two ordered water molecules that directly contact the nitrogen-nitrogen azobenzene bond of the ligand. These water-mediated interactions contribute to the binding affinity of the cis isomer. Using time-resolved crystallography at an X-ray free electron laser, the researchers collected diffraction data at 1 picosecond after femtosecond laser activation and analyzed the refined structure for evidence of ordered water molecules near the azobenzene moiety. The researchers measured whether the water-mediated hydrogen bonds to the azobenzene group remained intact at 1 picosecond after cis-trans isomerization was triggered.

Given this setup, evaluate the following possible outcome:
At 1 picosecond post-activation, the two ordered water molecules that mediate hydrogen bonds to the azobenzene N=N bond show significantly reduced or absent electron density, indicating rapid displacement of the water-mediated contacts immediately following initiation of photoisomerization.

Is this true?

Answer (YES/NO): YES